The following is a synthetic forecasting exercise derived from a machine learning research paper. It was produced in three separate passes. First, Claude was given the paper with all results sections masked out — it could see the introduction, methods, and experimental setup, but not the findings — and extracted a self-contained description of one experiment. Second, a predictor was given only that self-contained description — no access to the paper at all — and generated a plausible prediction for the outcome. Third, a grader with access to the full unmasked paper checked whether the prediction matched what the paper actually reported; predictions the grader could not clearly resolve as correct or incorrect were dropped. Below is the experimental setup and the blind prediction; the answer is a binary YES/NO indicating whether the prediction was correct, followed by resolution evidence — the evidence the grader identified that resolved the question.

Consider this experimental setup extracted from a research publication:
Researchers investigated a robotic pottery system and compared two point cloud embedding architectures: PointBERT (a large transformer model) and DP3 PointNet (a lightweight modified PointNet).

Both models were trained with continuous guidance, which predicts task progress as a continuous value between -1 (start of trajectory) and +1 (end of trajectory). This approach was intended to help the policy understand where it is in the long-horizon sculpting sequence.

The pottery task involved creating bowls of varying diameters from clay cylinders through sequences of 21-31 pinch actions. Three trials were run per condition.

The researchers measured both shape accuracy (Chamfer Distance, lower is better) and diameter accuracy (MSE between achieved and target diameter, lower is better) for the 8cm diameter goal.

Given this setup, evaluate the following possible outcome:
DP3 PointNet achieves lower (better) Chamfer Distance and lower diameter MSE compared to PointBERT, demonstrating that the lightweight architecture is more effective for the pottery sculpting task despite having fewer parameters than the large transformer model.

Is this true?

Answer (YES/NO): NO